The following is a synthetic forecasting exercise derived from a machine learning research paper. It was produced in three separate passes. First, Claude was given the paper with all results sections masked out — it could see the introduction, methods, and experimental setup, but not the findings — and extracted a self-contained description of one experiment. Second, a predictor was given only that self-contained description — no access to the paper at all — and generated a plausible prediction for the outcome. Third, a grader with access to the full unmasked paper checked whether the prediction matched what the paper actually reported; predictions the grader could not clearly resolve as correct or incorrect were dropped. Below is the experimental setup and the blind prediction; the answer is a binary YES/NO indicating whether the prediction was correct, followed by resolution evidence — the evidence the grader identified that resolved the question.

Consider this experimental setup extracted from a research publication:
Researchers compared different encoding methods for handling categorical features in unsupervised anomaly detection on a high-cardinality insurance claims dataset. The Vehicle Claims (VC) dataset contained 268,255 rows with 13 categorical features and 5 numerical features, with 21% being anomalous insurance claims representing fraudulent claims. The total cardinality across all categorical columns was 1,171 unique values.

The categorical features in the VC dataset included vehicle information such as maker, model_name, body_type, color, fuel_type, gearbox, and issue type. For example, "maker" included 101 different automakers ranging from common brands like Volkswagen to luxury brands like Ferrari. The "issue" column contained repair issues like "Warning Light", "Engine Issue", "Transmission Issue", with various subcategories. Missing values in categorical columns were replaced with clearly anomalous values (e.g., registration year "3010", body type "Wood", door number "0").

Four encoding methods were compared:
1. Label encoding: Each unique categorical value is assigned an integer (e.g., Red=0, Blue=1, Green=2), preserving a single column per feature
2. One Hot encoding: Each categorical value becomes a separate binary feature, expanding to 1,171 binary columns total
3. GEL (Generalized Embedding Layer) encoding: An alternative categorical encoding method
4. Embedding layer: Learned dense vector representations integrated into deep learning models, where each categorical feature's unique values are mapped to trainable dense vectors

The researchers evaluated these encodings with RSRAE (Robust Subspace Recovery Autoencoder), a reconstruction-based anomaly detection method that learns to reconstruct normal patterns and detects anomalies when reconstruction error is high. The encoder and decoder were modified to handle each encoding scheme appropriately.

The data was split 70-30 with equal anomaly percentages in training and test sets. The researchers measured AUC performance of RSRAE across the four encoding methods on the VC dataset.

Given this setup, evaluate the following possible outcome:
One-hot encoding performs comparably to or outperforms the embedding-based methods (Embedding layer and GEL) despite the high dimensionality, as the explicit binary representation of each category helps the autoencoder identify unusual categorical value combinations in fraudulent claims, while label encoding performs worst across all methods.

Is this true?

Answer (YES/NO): NO